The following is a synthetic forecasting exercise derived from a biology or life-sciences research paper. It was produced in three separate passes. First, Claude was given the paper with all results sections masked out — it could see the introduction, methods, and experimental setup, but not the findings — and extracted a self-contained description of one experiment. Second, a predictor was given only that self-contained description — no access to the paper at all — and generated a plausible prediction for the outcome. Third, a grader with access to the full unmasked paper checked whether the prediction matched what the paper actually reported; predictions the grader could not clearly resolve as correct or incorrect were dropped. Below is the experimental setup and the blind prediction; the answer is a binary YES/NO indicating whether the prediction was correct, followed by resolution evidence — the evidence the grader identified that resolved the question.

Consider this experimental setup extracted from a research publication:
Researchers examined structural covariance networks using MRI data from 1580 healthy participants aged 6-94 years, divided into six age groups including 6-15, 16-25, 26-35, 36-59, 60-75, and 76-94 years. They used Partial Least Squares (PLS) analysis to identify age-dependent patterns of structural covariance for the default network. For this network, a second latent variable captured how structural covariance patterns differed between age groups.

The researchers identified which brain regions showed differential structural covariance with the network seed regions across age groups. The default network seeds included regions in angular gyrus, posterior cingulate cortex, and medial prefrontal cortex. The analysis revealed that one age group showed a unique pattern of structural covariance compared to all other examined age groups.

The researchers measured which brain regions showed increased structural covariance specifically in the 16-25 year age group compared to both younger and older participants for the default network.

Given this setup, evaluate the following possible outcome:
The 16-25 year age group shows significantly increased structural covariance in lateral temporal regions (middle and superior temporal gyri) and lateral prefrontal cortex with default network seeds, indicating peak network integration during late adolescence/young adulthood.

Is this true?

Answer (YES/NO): NO